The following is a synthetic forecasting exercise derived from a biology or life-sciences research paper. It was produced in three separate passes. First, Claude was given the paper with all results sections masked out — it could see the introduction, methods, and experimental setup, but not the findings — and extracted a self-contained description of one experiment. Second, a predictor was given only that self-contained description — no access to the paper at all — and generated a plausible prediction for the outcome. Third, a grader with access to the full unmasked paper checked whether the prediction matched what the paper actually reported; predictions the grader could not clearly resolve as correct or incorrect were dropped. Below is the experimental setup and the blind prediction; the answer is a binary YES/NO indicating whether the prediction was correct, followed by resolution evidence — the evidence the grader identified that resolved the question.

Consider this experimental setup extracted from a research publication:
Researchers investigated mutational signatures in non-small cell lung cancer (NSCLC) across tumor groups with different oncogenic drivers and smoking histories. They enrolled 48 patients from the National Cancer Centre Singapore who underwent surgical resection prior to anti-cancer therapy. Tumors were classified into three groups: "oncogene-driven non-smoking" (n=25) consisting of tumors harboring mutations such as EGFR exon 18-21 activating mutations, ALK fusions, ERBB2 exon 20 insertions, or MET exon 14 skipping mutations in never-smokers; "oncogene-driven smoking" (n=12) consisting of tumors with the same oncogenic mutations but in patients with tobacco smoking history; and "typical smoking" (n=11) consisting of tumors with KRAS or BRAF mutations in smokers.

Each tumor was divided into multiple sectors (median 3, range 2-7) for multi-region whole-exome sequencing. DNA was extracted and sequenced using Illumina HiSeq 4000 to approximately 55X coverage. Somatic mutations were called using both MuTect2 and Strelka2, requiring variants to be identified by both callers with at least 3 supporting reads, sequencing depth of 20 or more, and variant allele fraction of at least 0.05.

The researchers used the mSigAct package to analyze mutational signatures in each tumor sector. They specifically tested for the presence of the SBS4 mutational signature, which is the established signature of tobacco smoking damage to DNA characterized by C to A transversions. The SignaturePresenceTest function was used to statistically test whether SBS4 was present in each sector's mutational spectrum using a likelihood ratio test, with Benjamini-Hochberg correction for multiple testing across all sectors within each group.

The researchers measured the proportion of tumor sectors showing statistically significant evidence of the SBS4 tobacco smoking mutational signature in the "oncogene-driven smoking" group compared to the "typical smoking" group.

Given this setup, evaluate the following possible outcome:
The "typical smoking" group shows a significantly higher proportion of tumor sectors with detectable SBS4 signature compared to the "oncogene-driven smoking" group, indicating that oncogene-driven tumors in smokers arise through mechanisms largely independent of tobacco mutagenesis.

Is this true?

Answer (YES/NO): YES